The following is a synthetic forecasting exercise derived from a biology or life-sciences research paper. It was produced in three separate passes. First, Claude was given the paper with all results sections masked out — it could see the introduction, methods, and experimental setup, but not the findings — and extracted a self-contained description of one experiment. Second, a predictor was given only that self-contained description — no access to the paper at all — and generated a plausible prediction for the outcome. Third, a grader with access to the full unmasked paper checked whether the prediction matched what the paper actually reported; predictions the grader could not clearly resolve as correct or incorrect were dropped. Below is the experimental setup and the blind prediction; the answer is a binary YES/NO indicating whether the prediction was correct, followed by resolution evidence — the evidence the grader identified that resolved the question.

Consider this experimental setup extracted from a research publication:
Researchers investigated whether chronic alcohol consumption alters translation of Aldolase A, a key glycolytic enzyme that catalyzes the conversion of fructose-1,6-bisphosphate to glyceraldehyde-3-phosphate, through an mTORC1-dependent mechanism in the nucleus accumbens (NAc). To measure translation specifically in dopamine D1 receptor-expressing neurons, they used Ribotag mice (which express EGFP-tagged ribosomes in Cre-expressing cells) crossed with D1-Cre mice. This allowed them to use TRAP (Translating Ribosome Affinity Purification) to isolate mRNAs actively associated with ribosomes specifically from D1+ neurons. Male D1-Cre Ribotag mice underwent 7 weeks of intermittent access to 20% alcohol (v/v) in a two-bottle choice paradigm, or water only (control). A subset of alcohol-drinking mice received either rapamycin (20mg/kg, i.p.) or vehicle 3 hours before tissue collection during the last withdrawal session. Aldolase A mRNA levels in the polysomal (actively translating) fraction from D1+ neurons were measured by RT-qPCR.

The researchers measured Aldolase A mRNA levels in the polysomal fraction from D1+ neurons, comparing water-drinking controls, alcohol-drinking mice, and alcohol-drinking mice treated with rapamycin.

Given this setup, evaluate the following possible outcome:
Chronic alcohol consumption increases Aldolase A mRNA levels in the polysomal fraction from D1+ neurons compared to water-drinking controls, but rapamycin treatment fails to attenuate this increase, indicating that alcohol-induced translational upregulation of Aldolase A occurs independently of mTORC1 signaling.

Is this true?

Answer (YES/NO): NO